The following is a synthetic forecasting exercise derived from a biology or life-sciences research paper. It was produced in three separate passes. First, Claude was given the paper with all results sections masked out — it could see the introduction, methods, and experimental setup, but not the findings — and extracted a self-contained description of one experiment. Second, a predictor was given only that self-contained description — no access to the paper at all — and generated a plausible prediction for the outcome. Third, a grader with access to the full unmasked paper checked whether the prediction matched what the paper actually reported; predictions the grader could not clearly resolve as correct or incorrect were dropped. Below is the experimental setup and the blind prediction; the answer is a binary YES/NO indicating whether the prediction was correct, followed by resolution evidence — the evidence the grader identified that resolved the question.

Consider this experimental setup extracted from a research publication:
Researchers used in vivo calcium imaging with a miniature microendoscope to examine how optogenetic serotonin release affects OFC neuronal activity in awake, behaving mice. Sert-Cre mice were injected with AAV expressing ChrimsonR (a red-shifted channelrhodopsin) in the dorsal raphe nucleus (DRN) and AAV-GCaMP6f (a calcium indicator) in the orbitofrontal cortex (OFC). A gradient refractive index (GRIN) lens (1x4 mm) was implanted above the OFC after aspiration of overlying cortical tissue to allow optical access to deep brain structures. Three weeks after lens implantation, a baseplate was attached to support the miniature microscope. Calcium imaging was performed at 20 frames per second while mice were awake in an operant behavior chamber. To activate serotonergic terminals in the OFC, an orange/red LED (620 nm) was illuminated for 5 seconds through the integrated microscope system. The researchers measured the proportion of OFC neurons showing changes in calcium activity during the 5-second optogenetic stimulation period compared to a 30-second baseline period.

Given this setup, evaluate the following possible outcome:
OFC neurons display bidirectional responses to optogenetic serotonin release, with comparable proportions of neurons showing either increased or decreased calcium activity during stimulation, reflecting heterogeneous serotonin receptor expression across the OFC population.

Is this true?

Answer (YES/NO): NO